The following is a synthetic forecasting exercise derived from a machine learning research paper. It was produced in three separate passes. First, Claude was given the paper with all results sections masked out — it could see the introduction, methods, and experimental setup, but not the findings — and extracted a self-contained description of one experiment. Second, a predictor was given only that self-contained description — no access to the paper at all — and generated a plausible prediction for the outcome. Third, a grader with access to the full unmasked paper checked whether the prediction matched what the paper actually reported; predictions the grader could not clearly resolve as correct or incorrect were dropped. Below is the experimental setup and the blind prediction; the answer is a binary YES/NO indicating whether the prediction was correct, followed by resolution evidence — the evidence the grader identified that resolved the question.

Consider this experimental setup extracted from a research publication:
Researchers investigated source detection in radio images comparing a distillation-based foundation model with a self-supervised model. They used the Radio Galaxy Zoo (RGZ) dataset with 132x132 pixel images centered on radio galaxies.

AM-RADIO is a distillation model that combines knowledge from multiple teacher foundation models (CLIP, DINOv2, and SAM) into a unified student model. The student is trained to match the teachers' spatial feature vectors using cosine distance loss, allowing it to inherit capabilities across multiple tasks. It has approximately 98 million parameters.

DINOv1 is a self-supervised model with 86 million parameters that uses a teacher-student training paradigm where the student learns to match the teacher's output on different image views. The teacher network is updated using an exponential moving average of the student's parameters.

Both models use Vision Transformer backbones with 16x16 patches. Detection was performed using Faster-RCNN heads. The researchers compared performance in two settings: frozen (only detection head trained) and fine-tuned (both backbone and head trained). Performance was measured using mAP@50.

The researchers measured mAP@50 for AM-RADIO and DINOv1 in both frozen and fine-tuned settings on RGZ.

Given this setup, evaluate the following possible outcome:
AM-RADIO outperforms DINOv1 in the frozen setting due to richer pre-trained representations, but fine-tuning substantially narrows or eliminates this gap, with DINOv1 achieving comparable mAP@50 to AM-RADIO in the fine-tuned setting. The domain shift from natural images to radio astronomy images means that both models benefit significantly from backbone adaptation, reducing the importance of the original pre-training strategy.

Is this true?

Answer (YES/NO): NO